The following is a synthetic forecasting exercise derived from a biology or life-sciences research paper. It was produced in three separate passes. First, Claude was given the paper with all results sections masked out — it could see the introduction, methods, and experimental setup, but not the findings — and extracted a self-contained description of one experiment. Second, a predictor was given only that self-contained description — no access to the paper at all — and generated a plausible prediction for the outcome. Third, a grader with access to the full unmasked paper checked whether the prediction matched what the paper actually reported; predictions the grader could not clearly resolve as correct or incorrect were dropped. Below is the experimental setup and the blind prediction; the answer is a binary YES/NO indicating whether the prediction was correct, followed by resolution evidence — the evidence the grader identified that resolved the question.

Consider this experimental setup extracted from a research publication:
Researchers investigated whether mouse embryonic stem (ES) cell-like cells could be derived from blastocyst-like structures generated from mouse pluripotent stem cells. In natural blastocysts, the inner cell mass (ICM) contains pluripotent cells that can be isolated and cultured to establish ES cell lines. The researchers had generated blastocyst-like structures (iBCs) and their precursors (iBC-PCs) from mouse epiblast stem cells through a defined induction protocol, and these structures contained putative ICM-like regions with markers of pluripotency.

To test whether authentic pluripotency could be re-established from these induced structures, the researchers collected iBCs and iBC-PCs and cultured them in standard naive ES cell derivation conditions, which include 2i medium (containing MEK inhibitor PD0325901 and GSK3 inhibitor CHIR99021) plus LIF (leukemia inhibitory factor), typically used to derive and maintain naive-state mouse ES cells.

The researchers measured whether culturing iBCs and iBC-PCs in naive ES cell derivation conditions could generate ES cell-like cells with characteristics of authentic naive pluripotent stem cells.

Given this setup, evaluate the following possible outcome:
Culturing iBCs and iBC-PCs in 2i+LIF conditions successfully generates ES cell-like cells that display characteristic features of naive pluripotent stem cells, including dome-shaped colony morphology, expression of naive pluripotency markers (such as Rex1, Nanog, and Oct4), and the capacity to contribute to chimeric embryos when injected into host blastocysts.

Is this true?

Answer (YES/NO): NO